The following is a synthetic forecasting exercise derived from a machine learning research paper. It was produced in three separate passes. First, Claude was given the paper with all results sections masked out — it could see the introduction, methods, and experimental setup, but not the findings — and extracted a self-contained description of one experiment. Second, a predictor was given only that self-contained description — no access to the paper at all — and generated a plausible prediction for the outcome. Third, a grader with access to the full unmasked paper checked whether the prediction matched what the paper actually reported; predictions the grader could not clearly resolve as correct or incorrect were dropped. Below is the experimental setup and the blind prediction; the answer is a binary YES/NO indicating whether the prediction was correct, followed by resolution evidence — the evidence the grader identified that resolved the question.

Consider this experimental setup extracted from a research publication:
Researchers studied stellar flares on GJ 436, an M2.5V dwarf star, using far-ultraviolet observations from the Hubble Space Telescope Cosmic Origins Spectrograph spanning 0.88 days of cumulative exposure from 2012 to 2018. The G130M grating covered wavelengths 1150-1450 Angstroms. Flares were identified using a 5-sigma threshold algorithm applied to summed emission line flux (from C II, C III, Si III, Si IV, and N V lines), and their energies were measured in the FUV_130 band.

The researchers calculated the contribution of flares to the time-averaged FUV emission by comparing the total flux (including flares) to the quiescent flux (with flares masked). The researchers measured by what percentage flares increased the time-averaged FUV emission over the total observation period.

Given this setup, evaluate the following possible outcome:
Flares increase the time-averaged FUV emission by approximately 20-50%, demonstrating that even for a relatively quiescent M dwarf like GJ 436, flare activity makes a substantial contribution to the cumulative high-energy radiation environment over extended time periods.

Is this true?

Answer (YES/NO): NO